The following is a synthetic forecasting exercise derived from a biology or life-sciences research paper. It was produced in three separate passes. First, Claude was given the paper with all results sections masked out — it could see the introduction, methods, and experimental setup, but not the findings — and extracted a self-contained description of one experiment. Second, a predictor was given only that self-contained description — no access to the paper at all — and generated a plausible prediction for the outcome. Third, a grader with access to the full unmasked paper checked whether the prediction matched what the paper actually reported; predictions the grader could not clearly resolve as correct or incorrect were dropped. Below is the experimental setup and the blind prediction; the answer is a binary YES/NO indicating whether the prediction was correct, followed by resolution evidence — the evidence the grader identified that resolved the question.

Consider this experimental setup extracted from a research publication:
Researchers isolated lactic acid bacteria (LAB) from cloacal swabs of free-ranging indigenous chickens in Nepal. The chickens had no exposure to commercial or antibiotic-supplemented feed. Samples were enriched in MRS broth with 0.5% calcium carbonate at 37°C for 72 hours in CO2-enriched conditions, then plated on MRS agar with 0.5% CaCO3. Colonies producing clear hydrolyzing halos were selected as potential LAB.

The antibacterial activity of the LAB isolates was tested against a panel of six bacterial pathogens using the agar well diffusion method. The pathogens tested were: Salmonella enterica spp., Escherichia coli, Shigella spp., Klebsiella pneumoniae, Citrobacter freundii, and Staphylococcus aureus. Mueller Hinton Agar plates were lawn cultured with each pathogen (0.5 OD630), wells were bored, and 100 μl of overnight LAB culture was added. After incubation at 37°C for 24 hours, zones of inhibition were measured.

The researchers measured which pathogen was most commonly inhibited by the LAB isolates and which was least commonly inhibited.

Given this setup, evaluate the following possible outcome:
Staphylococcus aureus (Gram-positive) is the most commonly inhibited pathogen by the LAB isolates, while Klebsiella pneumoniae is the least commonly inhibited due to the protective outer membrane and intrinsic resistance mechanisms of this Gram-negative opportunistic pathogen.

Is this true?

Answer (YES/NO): NO